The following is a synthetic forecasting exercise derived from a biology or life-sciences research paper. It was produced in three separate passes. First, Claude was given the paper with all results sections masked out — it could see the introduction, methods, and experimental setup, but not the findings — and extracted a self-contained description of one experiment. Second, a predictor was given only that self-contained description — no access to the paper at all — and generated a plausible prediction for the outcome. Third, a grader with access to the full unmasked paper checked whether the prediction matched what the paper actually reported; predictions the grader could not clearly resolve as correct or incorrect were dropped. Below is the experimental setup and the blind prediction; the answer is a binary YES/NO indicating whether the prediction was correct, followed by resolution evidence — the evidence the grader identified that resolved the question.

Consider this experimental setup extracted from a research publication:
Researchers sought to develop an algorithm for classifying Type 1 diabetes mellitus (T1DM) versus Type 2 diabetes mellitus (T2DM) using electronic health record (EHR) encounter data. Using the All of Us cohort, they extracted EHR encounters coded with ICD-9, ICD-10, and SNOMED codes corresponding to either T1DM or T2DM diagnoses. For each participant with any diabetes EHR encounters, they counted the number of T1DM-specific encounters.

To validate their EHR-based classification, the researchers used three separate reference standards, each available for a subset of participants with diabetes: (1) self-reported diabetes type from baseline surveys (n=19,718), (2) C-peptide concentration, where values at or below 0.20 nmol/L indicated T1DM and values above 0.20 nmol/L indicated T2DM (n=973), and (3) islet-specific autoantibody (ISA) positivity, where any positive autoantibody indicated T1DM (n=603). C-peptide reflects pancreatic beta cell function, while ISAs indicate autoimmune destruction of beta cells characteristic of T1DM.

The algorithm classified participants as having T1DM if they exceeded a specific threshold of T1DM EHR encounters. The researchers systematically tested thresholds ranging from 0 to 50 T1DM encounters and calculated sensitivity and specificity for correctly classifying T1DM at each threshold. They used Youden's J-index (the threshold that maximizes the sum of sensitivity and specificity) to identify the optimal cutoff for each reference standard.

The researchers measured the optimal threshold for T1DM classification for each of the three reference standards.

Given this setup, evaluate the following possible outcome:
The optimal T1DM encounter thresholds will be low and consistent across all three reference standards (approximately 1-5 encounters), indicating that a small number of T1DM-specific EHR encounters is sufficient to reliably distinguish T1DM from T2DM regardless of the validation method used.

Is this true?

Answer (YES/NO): NO